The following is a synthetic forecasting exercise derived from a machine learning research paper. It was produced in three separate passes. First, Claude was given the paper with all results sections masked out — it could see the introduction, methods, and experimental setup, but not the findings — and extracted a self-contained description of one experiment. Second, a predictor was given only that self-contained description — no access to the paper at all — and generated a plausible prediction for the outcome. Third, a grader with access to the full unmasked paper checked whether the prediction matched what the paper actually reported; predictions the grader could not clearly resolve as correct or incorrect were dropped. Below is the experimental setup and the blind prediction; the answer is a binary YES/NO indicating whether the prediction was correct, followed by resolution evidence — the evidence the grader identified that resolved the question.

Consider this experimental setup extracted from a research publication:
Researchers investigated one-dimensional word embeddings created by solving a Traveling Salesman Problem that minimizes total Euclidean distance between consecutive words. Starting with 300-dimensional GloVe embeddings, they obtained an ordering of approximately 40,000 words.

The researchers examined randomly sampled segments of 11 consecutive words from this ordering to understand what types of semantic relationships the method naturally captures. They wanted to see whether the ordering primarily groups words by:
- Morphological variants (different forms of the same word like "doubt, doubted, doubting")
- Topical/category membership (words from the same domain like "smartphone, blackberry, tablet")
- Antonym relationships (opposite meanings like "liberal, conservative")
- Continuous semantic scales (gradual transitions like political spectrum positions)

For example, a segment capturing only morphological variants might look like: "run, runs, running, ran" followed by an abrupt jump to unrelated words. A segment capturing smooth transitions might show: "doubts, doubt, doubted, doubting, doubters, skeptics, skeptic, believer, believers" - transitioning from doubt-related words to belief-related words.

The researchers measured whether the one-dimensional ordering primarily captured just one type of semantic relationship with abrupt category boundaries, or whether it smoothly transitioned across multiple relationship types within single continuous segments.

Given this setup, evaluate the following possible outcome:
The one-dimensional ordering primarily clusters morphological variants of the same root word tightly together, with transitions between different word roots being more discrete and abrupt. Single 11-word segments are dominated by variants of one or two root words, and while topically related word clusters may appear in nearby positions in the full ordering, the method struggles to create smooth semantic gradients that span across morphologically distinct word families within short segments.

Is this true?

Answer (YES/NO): NO